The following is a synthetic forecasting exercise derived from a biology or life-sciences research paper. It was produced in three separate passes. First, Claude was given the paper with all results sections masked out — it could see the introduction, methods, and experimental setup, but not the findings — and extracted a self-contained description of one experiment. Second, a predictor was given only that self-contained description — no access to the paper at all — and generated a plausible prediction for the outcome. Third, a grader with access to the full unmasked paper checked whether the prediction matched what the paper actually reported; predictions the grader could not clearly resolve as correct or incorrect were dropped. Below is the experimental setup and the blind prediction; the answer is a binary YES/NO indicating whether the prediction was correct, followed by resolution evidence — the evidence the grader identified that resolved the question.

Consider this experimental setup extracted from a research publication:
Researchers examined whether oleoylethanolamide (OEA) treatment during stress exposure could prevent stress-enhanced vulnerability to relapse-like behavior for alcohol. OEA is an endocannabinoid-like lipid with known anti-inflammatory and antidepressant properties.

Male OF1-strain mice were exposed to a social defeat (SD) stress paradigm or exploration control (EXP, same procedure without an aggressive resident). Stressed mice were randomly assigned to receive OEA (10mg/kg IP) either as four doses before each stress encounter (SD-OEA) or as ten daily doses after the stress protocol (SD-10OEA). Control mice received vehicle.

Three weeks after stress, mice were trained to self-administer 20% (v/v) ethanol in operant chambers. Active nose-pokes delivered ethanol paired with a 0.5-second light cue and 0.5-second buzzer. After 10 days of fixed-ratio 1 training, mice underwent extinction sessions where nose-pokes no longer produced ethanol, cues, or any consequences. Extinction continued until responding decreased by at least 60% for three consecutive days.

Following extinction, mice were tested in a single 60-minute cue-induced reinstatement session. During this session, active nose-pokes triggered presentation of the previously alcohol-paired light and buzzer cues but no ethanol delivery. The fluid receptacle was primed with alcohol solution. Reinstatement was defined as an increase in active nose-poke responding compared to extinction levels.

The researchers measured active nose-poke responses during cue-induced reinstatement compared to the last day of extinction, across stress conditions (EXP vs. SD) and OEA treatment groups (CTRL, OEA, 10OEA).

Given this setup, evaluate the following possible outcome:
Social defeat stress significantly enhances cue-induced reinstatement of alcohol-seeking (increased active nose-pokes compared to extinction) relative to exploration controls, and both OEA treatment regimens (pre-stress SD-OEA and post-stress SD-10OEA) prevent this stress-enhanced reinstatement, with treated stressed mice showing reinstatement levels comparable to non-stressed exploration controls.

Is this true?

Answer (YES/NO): NO